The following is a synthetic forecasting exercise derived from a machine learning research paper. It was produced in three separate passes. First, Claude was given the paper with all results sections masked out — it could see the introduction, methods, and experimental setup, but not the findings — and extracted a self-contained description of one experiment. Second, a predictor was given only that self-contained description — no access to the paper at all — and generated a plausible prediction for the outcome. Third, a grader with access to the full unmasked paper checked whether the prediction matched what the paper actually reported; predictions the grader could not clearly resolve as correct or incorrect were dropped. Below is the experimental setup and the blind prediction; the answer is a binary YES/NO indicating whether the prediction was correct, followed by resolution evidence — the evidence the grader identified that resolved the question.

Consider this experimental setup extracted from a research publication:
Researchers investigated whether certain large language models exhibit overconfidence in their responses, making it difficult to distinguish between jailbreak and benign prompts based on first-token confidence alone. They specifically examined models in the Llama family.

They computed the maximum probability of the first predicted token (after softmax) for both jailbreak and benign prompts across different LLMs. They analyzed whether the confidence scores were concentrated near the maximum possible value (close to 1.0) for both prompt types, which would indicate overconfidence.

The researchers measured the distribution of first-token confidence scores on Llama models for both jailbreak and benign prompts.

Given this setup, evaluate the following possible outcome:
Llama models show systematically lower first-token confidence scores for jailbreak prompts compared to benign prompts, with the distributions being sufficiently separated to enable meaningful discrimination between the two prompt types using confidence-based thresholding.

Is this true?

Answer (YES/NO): YES